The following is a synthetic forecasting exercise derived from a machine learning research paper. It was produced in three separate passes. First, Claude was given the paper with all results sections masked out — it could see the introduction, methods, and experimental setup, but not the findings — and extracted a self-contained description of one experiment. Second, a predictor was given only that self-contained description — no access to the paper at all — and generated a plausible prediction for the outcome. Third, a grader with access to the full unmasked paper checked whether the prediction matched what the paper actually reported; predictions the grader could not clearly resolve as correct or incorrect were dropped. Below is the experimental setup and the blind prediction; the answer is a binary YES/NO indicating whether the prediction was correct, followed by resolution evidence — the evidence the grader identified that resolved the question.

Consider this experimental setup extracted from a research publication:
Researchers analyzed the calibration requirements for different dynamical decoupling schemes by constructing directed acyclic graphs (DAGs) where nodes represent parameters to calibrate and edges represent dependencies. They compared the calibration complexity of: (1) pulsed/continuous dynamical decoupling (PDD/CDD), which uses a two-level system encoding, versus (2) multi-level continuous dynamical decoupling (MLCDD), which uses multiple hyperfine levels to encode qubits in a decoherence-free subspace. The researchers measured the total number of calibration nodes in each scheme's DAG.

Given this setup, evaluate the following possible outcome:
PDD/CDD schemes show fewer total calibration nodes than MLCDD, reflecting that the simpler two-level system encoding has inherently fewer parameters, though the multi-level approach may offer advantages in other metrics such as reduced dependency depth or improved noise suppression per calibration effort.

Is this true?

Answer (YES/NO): YES